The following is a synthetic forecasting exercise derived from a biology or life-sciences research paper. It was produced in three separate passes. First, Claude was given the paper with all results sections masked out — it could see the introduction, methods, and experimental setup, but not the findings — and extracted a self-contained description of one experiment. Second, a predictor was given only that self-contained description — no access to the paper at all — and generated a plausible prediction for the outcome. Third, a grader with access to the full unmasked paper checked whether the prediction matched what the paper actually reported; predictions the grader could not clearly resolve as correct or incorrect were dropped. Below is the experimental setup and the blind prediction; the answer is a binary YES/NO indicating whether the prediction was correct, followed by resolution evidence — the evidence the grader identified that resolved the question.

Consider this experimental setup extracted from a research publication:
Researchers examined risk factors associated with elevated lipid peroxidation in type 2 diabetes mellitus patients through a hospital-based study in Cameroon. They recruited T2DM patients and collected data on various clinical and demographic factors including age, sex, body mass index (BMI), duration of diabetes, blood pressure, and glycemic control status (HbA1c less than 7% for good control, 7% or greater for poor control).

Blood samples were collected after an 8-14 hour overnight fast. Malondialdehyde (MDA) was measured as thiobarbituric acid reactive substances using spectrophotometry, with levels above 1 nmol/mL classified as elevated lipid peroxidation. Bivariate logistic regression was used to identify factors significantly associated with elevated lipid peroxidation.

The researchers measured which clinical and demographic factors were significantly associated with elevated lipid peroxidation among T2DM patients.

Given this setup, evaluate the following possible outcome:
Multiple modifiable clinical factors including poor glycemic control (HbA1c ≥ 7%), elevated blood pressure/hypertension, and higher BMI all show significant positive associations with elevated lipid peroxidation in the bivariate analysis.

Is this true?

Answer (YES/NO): NO